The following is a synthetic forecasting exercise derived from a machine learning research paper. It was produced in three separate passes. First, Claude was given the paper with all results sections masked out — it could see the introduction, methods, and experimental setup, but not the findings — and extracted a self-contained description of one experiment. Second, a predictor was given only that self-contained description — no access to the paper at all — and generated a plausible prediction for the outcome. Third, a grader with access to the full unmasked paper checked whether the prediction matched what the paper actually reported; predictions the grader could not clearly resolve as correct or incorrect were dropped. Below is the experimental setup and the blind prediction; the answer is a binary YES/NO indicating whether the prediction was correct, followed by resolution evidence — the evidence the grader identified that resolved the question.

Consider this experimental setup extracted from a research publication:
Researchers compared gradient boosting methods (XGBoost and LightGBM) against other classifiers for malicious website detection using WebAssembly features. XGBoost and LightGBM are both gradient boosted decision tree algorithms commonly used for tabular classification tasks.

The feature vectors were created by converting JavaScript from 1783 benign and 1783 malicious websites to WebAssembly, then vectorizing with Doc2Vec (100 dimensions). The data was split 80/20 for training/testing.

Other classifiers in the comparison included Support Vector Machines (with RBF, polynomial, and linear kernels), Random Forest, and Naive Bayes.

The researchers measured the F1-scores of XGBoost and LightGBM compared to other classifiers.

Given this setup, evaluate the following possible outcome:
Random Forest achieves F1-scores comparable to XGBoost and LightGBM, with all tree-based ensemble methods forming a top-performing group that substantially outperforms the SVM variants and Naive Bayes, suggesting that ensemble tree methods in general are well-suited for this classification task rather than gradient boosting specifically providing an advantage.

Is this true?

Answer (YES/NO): NO